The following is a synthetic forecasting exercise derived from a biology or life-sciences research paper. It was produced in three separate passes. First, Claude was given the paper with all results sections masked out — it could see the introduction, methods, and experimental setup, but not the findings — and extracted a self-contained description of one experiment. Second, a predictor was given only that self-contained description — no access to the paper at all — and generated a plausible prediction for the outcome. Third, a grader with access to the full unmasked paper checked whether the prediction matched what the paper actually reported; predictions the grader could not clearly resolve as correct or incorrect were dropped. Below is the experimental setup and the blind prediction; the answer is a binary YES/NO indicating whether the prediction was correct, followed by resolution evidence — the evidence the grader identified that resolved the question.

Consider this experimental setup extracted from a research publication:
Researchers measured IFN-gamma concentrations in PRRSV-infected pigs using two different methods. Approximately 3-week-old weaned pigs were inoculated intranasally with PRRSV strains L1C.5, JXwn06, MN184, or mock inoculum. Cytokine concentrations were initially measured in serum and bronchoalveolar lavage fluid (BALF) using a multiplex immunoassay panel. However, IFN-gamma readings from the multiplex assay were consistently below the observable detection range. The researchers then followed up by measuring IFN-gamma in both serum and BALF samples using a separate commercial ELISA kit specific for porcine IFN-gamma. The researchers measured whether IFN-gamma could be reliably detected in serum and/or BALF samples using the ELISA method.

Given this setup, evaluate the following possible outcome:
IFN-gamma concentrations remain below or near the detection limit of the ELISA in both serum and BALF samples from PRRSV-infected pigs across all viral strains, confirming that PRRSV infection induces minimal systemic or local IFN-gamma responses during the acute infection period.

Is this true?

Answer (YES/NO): NO